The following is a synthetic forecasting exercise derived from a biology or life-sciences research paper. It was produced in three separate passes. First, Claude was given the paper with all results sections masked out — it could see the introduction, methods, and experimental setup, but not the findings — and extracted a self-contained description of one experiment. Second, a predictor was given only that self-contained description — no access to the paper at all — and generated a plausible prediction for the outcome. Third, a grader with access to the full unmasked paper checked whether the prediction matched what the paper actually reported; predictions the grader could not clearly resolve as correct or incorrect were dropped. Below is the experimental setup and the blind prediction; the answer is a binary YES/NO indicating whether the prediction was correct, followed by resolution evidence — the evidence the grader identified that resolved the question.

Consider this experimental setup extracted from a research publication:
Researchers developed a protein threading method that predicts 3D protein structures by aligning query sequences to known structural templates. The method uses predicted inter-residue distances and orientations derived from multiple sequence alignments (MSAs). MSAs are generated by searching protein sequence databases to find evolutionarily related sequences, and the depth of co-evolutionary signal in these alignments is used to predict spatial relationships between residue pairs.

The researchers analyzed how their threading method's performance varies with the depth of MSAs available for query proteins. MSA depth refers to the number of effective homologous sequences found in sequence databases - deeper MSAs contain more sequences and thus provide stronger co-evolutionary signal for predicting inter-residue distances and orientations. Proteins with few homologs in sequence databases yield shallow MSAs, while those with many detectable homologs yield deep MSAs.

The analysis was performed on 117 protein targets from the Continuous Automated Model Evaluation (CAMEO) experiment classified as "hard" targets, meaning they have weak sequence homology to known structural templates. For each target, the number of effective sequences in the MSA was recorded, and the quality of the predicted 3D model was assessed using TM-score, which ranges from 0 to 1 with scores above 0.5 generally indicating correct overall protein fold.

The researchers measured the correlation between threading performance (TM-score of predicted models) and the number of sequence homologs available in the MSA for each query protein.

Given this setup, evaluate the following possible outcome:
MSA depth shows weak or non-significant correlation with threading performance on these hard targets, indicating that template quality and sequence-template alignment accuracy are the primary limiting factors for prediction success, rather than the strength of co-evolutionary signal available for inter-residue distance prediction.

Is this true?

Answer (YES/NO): YES